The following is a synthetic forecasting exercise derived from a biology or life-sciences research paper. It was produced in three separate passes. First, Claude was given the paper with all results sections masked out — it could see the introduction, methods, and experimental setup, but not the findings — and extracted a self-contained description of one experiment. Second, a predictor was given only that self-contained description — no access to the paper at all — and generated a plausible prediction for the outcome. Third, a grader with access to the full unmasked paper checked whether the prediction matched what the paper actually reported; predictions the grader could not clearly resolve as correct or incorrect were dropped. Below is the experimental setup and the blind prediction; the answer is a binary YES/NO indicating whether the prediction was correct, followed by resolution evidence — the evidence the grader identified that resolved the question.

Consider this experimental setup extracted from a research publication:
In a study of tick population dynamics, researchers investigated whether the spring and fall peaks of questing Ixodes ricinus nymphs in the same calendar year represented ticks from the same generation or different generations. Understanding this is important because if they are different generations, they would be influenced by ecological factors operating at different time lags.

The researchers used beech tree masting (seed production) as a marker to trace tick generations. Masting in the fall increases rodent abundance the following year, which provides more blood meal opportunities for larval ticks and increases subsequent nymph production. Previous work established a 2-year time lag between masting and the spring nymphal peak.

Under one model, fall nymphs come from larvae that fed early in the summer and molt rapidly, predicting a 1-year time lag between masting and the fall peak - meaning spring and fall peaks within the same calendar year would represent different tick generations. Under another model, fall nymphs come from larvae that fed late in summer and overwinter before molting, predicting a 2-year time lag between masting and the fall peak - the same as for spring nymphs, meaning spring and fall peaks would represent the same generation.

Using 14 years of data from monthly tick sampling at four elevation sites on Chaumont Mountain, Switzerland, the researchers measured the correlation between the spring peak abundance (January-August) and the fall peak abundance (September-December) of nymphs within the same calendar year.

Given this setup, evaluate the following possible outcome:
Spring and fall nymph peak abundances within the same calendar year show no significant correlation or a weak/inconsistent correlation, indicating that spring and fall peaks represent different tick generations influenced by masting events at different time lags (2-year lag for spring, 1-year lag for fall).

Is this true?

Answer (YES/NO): YES